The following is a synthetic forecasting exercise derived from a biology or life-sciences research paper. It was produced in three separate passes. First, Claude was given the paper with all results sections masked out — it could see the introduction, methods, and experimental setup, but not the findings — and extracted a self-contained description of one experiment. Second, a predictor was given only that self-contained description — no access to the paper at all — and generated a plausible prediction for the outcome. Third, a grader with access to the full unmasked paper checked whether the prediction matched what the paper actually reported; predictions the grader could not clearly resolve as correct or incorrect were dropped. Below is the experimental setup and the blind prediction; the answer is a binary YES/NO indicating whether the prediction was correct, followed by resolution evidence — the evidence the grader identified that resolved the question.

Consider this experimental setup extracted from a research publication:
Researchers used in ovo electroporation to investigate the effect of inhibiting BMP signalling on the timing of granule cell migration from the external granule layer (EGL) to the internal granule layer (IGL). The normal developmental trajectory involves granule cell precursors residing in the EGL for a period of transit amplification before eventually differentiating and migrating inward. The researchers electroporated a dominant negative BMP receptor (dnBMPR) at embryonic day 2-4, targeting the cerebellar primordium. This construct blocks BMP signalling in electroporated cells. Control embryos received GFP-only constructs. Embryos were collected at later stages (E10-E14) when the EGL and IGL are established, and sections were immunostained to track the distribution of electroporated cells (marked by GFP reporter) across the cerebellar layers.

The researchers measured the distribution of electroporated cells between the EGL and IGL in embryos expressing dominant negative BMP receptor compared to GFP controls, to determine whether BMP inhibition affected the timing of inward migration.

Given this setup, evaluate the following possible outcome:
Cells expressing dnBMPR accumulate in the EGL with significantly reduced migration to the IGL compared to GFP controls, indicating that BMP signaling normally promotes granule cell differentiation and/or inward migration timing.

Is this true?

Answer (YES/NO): NO